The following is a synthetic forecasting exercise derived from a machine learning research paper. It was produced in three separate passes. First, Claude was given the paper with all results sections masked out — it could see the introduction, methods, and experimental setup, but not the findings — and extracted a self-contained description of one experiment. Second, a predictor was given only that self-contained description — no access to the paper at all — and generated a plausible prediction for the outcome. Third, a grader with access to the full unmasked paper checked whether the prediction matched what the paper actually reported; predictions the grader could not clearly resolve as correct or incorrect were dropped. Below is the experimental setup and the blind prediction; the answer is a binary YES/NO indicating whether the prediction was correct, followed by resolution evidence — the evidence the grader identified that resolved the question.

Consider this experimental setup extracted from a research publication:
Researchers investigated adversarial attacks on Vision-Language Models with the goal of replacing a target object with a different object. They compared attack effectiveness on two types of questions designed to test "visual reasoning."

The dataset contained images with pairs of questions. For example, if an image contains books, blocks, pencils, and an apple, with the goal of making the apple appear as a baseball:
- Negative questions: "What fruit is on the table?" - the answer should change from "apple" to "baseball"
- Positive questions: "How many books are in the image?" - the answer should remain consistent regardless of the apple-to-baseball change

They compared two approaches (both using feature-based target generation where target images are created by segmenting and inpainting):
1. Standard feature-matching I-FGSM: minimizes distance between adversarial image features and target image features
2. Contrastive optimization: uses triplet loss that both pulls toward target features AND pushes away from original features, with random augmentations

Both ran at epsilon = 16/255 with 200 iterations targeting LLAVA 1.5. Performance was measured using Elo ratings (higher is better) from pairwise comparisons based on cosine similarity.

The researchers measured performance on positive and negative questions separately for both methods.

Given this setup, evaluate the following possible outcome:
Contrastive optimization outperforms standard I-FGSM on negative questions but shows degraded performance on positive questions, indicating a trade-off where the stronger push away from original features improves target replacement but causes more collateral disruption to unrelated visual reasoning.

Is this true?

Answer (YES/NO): NO